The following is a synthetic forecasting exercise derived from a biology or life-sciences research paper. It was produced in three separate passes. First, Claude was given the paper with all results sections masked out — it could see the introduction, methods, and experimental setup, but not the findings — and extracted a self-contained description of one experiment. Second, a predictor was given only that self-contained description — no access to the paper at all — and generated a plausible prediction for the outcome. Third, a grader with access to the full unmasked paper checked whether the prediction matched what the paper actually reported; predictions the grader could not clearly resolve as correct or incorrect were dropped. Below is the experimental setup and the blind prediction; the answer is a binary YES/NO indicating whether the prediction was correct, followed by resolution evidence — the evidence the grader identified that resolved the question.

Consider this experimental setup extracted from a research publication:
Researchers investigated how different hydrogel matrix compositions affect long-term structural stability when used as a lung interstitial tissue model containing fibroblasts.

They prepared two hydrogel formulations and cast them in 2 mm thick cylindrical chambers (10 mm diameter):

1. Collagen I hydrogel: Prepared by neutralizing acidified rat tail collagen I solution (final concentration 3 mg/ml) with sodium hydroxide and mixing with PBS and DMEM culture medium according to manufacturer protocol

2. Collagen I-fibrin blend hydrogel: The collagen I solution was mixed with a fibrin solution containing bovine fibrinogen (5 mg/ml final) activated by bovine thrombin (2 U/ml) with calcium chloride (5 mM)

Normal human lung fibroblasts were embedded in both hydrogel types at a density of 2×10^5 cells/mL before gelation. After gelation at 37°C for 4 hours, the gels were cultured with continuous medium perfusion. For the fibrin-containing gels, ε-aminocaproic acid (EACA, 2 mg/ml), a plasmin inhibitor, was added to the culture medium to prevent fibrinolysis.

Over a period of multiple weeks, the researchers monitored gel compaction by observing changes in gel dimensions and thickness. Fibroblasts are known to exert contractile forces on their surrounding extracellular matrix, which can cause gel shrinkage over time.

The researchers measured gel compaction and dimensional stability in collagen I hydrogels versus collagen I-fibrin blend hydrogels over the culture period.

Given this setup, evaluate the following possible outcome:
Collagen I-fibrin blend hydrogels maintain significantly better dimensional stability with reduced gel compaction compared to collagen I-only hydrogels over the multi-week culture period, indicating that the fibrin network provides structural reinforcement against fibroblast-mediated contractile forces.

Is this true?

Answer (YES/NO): YES